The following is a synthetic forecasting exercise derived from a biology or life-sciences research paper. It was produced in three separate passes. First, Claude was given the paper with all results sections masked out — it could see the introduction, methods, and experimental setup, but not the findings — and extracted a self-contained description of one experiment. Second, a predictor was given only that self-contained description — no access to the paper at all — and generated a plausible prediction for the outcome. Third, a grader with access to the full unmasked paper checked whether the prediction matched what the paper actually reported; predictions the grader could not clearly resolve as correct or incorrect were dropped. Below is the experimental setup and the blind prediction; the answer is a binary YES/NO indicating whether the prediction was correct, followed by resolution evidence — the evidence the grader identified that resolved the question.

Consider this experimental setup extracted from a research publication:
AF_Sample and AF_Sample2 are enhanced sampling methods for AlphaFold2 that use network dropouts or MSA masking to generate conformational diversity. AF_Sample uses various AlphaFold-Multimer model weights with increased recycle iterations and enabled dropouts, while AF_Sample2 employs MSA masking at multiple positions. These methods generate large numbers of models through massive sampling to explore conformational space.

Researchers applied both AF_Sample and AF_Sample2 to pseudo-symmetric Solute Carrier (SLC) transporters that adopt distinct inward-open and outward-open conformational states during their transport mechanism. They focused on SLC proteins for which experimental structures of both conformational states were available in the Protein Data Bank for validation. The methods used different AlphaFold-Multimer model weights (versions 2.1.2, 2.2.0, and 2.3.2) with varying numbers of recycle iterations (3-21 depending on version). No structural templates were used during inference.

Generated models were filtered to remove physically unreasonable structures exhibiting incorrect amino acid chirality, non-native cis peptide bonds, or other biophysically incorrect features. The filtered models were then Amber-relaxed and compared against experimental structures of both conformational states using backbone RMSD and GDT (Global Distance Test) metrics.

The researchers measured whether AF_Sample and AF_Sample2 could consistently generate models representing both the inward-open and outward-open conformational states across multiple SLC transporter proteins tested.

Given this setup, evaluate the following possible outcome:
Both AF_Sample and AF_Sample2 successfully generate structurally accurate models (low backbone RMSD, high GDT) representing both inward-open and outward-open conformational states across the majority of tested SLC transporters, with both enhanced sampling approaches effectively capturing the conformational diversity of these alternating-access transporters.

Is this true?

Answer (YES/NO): NO